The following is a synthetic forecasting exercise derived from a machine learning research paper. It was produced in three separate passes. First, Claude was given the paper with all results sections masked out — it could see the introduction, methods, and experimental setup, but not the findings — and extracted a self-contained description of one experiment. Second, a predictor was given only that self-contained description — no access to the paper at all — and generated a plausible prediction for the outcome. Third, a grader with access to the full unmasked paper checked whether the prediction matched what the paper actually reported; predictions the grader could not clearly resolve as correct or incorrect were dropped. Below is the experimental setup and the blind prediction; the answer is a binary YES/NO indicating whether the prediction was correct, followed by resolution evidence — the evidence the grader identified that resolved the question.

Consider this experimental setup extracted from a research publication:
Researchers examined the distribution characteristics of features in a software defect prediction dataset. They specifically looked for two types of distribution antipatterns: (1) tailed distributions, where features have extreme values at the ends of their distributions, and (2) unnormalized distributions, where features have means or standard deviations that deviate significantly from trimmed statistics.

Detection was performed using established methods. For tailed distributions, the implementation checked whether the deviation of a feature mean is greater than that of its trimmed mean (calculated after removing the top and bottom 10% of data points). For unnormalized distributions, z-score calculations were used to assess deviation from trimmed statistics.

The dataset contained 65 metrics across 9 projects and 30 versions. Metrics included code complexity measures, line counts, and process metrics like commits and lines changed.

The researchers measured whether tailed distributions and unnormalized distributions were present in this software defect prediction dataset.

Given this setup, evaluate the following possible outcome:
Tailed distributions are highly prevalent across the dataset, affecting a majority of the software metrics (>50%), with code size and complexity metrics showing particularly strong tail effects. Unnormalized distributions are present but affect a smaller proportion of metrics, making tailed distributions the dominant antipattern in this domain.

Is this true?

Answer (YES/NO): NO